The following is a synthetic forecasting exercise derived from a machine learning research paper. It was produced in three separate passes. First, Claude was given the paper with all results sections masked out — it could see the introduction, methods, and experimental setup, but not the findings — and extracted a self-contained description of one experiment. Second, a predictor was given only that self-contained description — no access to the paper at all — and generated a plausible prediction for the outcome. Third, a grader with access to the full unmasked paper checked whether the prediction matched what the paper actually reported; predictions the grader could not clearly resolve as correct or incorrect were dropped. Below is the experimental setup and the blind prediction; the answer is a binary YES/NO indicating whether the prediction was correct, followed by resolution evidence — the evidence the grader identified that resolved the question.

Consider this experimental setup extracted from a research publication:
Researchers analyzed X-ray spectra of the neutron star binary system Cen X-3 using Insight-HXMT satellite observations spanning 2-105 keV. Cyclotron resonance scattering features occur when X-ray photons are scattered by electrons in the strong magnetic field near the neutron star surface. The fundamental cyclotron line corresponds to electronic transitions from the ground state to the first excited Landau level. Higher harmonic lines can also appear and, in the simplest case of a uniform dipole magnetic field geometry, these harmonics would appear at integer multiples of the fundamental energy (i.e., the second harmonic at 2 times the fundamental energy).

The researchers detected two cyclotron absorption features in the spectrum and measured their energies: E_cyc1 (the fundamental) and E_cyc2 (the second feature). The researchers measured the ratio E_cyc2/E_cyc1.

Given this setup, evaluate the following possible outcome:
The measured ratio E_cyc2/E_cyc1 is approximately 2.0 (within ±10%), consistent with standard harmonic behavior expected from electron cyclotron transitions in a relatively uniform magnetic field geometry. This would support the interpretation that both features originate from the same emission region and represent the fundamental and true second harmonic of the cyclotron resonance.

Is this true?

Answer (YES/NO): NO